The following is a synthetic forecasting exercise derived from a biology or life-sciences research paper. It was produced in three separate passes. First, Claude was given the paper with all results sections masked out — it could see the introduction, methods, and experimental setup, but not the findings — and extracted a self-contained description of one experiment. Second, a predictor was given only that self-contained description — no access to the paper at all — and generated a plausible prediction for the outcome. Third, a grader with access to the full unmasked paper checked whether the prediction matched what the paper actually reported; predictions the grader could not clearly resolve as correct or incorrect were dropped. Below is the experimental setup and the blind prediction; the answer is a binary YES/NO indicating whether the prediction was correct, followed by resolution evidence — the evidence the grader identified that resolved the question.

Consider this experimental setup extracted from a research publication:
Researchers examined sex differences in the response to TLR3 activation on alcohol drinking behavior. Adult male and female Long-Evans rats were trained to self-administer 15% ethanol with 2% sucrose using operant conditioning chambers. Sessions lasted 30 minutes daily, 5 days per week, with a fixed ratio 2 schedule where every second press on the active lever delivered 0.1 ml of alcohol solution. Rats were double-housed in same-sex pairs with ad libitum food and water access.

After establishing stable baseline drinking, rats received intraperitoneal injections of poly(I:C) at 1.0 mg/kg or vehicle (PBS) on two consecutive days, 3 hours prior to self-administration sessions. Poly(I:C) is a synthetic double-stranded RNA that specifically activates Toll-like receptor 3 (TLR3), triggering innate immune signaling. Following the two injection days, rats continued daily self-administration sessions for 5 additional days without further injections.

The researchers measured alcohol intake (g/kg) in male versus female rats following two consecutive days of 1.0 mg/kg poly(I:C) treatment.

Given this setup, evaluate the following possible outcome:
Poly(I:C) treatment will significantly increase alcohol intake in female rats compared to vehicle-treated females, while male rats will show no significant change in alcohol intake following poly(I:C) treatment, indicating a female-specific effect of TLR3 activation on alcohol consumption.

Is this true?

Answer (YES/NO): YES